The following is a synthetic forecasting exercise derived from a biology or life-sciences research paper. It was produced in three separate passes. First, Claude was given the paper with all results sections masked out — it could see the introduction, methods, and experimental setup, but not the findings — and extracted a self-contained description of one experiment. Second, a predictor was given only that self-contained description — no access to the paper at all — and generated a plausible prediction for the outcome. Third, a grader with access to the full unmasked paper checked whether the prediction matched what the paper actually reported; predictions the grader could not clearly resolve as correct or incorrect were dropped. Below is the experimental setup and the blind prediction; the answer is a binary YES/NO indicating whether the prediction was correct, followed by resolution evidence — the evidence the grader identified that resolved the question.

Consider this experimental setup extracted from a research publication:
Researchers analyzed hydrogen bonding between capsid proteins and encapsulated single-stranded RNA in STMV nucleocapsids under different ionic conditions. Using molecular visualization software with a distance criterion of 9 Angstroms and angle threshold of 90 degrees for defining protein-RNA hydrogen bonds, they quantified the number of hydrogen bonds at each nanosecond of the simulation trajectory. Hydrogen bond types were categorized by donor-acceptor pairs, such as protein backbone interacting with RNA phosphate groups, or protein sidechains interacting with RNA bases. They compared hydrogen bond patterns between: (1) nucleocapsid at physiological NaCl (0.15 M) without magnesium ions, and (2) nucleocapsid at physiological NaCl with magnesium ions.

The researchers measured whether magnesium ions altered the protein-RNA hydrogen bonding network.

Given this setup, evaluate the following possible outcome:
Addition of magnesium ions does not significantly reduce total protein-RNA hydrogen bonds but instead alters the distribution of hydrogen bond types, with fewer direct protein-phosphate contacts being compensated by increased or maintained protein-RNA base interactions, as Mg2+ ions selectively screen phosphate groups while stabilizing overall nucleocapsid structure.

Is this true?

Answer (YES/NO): NO